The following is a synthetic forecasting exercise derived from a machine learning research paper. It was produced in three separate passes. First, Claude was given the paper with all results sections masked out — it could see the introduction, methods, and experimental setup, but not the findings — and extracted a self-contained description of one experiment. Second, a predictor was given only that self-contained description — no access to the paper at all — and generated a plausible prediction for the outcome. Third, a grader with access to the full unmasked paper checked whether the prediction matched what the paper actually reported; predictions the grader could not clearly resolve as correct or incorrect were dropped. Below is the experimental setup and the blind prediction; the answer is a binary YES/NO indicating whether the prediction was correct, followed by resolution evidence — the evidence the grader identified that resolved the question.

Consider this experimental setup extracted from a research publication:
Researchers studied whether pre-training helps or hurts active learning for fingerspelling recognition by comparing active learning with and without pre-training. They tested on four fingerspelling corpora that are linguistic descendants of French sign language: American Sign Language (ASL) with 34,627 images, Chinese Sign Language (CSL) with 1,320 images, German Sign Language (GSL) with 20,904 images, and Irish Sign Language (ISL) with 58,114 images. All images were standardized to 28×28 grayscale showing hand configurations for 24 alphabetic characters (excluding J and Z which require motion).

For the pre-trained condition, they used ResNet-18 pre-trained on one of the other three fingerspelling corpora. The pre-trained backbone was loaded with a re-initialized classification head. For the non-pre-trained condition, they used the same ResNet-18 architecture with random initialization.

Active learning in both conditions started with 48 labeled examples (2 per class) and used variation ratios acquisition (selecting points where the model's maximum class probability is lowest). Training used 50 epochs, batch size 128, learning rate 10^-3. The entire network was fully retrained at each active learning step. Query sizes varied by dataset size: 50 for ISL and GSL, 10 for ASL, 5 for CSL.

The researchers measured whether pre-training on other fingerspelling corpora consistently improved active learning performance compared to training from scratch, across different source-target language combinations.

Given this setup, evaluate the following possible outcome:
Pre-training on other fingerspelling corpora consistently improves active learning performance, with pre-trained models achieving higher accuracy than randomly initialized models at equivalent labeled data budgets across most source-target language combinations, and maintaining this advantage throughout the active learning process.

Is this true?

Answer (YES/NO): NO